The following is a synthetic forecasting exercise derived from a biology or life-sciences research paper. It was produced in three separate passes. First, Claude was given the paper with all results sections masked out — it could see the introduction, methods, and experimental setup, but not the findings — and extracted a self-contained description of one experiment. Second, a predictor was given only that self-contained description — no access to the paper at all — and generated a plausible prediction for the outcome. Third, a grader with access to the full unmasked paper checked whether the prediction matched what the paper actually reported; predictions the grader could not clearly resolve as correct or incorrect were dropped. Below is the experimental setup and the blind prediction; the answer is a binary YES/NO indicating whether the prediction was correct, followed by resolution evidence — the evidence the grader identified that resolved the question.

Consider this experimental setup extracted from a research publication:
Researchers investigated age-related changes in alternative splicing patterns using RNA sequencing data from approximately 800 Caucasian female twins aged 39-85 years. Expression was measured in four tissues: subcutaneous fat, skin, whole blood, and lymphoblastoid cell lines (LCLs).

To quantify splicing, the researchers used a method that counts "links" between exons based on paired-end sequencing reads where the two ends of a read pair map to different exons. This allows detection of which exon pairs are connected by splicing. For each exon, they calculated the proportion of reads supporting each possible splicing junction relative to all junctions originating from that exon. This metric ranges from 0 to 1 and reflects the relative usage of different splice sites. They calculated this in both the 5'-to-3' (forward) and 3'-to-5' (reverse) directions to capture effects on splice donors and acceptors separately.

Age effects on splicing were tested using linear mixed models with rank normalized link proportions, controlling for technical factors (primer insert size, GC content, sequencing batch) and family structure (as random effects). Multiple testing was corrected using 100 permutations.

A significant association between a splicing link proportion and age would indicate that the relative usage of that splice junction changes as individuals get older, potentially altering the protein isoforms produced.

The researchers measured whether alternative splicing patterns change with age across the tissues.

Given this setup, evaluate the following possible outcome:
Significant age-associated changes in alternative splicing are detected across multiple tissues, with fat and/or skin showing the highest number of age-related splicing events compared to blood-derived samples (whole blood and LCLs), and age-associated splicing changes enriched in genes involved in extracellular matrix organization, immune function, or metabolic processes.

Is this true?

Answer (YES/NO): YES